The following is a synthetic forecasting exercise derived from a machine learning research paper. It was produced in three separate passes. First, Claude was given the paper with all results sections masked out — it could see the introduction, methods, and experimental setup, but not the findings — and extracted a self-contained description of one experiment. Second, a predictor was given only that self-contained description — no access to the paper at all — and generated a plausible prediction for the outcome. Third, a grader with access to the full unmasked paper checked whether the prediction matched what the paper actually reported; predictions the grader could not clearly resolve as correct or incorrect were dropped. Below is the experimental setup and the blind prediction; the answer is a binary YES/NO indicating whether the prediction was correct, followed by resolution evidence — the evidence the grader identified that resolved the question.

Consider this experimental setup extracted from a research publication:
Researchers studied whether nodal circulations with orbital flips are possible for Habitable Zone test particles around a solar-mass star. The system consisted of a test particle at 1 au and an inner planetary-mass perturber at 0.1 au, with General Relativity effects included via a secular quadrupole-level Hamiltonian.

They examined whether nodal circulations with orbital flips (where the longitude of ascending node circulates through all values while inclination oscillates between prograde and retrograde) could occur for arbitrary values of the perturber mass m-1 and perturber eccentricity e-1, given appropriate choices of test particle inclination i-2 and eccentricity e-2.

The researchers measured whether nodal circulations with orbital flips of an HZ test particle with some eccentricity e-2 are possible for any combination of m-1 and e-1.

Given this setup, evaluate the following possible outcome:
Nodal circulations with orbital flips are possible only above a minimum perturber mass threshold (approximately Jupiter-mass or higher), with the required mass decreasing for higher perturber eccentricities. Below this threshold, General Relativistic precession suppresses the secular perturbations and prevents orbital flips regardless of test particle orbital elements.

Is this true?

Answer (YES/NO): NO